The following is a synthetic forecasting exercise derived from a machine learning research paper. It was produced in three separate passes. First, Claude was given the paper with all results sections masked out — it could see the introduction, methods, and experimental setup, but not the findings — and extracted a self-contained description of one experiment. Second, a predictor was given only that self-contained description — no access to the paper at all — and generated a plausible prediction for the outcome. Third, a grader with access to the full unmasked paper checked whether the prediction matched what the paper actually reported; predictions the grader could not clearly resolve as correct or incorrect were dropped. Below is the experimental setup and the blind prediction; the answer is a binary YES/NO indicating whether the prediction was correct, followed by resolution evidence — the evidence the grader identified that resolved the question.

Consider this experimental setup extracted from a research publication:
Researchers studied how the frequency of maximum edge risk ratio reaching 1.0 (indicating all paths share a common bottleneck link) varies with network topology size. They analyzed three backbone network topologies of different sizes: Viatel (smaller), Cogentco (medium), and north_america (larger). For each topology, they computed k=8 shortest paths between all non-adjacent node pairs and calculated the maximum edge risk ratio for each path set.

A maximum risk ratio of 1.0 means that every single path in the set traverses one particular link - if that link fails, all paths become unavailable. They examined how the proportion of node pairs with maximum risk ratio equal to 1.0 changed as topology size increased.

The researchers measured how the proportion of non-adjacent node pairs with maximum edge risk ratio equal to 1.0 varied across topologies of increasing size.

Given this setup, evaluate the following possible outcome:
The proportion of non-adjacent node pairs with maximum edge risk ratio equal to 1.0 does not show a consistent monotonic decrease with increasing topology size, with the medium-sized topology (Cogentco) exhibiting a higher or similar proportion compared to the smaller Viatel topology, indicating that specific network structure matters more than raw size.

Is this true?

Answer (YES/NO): NO